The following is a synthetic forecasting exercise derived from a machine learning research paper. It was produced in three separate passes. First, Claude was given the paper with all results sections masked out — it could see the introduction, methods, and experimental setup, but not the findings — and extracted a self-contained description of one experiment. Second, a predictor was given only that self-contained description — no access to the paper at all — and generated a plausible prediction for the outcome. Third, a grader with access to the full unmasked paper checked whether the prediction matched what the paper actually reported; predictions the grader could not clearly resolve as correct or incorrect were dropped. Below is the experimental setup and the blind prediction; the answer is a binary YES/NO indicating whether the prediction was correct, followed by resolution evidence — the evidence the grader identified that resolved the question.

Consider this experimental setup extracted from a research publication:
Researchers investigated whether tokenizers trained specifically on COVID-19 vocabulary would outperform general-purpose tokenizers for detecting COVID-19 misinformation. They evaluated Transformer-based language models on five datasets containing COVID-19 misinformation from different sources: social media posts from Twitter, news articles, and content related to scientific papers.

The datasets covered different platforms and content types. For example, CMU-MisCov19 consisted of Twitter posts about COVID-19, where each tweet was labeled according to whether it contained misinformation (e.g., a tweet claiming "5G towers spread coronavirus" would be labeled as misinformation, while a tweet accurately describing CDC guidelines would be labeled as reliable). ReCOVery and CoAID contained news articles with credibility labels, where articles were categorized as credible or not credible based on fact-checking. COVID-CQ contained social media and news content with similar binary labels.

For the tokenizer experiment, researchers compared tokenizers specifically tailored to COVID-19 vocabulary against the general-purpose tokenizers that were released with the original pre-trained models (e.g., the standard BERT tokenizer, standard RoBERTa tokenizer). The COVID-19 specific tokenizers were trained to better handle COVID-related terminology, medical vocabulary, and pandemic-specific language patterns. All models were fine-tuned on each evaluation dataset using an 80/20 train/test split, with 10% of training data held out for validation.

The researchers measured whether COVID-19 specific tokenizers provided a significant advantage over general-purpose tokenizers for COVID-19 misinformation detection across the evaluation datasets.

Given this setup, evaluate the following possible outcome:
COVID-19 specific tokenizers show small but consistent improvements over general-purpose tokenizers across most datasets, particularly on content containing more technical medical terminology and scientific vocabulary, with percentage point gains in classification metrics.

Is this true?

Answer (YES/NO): NO